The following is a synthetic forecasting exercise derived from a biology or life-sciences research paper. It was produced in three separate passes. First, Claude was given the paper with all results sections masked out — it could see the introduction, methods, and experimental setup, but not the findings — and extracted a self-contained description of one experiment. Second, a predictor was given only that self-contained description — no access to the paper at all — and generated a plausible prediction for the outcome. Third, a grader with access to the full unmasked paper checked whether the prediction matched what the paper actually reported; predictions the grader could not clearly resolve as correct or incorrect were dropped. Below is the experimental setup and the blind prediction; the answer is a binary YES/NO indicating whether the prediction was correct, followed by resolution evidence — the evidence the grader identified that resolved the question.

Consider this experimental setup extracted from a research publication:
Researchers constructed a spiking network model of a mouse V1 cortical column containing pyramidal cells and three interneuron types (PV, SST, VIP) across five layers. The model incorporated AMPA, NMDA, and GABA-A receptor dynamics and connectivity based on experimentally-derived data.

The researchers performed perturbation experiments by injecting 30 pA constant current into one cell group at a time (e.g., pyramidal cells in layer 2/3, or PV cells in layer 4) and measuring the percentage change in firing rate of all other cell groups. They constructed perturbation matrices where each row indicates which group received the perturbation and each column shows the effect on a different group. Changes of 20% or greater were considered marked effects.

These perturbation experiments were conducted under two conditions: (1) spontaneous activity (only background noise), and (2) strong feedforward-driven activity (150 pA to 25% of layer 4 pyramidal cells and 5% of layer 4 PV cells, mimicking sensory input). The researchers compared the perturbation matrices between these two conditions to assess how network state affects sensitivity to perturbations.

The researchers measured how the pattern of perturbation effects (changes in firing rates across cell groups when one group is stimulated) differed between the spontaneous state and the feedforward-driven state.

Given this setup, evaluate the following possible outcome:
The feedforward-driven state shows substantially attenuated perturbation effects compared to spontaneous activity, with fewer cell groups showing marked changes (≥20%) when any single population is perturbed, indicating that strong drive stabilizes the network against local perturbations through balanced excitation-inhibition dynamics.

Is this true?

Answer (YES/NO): YES